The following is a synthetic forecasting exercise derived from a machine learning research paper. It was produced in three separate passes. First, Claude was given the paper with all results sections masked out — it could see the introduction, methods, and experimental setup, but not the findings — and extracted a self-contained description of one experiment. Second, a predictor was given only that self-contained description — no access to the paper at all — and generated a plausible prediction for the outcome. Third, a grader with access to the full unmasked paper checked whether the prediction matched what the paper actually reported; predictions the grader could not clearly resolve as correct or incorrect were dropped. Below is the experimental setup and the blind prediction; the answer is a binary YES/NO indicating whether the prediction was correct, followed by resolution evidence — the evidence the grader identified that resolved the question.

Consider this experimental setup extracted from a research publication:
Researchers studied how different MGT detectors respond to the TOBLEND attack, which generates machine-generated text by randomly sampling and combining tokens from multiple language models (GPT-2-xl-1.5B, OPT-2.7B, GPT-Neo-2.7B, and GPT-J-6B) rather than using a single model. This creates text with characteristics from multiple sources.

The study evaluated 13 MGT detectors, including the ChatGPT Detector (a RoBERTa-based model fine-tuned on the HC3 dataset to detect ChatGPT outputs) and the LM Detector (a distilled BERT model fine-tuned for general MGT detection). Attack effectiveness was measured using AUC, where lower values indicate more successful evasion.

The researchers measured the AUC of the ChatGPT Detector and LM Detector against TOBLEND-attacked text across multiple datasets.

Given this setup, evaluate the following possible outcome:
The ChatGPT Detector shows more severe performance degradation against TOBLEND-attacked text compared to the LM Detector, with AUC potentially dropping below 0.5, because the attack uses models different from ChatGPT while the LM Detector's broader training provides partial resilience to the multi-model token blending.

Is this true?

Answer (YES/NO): YES